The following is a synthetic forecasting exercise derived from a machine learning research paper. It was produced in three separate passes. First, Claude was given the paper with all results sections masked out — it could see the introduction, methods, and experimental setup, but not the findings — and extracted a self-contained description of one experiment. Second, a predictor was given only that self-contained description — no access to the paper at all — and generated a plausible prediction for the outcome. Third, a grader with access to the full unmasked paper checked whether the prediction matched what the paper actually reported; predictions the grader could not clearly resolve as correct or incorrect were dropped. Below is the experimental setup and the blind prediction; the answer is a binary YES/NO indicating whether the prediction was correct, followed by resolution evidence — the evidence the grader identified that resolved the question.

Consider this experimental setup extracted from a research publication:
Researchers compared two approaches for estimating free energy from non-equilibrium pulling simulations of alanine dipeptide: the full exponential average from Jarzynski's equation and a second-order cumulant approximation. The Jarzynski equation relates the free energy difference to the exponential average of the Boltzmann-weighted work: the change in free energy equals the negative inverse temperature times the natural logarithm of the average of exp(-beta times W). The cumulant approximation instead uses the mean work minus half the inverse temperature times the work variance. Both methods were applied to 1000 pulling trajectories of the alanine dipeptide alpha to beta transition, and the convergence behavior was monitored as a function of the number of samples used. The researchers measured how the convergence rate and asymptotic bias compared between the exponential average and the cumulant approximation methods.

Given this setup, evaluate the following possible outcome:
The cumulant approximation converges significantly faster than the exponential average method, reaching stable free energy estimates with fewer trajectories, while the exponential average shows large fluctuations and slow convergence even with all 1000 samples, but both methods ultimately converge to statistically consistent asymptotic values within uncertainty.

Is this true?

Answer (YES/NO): NO